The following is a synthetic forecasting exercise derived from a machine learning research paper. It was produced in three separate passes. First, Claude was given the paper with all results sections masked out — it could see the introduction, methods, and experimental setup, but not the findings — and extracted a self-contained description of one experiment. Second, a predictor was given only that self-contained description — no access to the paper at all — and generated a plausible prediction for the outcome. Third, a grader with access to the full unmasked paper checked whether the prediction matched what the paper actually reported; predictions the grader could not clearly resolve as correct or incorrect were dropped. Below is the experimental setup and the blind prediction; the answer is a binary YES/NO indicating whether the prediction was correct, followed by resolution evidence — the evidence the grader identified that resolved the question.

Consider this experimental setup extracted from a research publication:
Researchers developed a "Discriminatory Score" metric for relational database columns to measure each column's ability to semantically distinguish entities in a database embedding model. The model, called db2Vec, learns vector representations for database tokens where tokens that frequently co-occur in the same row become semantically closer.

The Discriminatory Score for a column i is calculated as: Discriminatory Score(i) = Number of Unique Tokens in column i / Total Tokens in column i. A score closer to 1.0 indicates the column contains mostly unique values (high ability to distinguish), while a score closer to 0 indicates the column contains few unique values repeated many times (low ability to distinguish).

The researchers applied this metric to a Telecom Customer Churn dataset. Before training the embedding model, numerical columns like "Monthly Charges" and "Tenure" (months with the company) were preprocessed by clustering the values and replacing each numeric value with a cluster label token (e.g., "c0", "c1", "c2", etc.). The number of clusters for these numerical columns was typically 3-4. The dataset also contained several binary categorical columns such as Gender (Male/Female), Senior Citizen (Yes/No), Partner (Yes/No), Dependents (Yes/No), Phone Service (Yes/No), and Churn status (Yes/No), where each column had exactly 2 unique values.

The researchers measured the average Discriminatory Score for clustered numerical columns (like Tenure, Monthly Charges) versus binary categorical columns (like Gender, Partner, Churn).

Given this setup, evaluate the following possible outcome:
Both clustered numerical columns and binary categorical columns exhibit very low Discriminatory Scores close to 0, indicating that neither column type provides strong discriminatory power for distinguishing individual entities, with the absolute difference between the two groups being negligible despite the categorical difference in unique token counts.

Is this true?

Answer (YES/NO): NO